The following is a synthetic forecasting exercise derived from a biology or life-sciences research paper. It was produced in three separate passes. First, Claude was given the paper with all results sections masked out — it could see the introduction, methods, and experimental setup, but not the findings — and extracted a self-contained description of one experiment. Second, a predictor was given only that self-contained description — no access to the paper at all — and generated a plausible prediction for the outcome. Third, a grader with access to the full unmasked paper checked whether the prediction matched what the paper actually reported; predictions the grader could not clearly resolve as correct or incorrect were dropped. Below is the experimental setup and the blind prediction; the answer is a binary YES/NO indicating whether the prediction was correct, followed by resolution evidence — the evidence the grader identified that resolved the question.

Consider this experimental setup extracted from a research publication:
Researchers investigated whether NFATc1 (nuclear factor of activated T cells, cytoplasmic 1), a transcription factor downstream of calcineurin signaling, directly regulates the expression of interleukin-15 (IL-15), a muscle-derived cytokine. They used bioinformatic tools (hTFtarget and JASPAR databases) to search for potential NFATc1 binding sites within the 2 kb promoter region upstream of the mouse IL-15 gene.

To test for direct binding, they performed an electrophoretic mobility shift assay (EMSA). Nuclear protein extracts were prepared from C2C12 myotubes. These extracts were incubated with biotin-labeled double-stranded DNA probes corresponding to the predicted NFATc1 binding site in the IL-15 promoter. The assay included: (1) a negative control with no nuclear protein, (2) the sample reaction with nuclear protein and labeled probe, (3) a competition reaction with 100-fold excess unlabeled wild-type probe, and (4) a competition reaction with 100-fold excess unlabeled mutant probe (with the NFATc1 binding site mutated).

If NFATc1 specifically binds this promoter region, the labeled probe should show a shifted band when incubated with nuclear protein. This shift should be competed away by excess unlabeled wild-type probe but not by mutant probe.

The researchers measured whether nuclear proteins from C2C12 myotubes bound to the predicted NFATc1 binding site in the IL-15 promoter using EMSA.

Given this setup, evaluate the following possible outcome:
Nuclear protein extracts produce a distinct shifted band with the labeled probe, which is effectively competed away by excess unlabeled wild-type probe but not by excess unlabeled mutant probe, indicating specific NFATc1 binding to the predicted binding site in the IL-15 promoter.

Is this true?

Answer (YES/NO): YES